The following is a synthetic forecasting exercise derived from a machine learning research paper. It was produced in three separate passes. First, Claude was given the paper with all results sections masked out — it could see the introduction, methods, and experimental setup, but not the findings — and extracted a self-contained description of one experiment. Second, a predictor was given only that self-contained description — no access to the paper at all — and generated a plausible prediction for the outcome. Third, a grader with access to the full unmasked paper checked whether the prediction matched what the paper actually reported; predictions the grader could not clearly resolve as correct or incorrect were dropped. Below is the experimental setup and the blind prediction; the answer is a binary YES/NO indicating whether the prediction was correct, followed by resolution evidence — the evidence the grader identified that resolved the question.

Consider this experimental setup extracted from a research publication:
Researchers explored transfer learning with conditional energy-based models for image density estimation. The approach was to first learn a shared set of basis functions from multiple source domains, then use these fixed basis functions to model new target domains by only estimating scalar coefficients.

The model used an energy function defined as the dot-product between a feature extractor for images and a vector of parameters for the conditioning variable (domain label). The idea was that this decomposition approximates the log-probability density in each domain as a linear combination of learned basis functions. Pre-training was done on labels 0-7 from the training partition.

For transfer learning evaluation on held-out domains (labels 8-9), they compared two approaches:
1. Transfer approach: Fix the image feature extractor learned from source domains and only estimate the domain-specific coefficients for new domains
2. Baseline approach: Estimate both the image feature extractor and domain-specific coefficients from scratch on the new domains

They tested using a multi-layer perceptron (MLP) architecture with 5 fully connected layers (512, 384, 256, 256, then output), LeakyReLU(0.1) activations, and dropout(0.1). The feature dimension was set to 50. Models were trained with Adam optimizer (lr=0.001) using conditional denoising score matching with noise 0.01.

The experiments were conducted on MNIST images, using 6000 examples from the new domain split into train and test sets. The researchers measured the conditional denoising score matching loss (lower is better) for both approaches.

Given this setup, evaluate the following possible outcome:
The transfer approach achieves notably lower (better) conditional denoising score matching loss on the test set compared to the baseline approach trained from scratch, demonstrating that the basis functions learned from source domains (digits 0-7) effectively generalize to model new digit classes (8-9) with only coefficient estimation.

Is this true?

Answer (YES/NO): NO